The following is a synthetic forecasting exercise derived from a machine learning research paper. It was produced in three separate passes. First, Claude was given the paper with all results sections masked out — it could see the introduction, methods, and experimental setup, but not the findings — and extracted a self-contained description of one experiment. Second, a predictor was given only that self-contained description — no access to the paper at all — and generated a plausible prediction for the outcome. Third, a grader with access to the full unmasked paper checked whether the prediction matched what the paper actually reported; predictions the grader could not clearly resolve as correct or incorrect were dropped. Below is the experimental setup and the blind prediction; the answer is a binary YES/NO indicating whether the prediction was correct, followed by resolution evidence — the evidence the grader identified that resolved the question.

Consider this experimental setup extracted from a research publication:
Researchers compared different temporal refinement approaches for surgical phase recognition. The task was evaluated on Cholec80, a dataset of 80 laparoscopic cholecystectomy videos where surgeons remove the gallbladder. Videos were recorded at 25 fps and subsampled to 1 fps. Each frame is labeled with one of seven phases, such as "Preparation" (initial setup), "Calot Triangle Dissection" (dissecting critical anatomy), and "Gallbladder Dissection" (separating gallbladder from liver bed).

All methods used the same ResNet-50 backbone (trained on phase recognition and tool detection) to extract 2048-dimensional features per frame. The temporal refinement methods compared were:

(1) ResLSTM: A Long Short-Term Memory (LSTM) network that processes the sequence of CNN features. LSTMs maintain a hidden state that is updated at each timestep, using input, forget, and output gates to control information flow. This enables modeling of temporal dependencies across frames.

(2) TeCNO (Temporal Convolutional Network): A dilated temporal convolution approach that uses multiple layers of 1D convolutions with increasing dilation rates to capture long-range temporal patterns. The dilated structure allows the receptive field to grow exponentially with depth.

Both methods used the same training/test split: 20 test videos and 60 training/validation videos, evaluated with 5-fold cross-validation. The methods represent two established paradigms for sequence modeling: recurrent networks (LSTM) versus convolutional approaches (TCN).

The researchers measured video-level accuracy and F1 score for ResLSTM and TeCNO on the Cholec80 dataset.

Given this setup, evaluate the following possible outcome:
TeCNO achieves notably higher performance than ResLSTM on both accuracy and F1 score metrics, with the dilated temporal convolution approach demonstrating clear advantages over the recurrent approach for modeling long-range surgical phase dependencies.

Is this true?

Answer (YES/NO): NO